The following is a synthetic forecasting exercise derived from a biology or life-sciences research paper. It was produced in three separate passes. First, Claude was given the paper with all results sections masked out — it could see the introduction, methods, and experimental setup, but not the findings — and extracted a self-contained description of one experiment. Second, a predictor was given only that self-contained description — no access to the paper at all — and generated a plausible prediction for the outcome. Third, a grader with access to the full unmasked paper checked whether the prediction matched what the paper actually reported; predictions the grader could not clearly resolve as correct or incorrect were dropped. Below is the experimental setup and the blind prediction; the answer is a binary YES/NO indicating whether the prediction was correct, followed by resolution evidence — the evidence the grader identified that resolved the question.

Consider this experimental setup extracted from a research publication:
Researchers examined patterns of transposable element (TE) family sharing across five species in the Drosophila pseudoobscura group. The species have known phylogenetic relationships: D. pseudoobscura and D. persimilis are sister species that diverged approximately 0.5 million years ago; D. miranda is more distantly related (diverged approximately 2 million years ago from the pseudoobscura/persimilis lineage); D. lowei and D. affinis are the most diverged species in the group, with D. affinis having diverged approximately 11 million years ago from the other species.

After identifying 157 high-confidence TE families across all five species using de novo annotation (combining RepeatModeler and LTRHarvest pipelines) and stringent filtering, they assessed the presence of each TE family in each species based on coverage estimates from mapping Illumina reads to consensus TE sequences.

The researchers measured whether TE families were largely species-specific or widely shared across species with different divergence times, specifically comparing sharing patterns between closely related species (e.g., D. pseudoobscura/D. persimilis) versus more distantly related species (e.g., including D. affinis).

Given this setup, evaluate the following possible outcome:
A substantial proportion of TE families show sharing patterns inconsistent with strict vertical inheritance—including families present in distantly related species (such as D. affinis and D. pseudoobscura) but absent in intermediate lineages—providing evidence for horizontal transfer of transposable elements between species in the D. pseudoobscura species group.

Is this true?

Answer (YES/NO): NO